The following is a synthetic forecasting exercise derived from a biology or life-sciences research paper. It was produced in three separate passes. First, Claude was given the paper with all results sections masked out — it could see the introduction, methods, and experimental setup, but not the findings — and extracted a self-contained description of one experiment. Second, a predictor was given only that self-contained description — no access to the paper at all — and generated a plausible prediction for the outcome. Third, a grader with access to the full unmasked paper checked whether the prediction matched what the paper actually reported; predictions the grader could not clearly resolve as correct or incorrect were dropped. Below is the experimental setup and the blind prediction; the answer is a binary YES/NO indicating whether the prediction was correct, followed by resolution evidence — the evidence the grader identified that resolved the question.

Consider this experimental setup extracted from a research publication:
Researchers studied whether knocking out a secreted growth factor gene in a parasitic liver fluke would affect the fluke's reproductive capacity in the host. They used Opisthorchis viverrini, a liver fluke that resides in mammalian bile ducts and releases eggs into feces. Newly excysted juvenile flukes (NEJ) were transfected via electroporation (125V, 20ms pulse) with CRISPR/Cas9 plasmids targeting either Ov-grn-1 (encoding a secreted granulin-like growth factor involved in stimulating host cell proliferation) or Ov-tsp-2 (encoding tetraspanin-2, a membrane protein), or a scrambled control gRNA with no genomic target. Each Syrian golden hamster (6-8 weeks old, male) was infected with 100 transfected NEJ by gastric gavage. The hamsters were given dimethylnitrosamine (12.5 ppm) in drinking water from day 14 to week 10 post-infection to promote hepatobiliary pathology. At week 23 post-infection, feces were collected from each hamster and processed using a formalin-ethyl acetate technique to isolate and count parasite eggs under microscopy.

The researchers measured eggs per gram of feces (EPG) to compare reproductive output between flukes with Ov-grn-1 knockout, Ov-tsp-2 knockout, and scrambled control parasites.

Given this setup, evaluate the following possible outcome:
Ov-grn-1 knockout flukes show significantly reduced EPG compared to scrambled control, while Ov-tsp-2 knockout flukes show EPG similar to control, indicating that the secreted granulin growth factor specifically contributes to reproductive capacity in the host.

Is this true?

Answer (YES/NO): NO